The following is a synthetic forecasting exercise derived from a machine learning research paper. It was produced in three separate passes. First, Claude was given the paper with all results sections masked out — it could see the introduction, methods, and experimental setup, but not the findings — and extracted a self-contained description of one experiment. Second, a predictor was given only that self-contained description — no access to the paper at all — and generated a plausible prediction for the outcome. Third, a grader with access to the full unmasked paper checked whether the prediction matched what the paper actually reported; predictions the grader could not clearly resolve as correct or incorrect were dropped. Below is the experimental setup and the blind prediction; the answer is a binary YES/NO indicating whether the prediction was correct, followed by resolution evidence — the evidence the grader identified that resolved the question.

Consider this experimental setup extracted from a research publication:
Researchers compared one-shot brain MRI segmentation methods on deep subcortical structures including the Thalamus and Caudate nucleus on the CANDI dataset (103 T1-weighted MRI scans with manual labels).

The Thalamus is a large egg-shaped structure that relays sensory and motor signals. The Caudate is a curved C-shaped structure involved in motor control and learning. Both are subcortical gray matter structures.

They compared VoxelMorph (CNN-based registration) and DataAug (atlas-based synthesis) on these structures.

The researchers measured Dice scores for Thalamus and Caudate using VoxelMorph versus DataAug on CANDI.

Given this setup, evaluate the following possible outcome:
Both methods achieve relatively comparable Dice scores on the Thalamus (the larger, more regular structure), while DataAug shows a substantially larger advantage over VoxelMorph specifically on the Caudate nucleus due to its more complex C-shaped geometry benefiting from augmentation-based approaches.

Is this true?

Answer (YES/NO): NO